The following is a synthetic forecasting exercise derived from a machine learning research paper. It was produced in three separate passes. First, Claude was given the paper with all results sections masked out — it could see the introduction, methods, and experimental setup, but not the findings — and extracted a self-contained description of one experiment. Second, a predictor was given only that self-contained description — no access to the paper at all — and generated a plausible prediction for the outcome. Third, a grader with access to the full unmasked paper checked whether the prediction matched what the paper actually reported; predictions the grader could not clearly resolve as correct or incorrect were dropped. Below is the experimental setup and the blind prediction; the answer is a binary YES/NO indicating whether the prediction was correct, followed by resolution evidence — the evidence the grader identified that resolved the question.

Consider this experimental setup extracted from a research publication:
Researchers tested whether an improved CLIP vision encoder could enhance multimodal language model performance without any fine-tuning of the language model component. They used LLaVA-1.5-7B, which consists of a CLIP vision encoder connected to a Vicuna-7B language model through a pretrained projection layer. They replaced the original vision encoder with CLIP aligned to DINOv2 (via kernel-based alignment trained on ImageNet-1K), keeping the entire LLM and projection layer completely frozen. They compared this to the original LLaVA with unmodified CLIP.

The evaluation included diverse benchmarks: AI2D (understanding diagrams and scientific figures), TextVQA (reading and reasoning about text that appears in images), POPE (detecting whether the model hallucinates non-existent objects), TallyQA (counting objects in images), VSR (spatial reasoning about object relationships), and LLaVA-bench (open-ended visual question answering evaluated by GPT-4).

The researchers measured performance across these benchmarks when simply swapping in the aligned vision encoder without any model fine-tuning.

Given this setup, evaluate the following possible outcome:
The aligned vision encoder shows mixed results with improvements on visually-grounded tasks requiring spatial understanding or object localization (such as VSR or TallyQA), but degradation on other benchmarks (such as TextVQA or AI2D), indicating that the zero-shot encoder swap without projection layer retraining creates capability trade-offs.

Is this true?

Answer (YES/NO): NO